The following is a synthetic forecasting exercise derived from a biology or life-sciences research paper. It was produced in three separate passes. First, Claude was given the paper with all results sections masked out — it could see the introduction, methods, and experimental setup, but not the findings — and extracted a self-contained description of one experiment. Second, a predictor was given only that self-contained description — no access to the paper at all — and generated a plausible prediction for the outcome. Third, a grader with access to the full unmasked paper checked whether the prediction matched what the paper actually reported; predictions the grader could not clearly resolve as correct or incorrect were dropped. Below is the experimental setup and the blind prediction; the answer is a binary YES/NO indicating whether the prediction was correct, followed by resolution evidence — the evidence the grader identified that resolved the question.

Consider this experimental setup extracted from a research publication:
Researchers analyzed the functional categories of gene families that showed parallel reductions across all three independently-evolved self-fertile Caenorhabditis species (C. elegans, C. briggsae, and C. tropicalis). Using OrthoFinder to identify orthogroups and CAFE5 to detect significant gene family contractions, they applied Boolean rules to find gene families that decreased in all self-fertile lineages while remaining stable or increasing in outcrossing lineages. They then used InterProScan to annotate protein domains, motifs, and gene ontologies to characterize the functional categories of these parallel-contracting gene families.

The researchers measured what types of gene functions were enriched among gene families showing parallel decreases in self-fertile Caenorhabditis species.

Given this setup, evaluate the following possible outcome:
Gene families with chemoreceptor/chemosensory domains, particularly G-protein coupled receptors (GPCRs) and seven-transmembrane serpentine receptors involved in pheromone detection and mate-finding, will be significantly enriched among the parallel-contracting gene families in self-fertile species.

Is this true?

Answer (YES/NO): YES